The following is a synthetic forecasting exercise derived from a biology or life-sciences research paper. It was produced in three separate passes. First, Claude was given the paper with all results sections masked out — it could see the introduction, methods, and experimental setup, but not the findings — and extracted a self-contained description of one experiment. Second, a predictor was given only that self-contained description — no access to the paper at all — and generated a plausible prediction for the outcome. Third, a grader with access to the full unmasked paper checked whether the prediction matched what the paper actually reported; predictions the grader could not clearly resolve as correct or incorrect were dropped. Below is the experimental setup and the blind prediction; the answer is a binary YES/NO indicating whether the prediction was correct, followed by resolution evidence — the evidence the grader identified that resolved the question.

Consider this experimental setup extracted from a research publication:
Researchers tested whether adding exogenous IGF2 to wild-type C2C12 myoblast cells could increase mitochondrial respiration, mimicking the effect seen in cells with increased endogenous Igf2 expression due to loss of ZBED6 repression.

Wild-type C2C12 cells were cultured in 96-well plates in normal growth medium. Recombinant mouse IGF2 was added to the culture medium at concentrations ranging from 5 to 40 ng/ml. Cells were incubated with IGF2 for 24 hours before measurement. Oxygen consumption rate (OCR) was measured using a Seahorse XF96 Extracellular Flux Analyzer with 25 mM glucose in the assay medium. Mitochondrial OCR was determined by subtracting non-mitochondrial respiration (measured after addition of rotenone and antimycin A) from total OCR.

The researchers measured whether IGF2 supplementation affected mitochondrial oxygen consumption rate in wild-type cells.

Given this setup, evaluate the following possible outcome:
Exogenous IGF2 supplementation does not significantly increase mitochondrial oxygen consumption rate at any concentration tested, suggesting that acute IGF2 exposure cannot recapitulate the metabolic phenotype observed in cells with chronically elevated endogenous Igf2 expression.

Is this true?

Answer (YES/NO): NO